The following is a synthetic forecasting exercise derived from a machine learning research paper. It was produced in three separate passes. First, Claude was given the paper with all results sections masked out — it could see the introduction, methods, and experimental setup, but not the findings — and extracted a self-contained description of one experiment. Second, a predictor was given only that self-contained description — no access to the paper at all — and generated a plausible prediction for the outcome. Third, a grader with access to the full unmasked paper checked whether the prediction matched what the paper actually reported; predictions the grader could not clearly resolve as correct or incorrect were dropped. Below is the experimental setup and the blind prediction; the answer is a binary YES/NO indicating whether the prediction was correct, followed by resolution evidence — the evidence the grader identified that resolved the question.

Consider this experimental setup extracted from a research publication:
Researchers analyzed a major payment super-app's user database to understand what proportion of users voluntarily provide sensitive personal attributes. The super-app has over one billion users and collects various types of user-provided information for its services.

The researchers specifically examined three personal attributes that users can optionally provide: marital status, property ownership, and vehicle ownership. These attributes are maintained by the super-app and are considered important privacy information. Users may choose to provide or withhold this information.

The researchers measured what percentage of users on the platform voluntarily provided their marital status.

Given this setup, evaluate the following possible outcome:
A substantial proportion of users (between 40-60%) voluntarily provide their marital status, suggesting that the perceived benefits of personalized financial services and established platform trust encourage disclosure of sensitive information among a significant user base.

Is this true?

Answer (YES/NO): NO